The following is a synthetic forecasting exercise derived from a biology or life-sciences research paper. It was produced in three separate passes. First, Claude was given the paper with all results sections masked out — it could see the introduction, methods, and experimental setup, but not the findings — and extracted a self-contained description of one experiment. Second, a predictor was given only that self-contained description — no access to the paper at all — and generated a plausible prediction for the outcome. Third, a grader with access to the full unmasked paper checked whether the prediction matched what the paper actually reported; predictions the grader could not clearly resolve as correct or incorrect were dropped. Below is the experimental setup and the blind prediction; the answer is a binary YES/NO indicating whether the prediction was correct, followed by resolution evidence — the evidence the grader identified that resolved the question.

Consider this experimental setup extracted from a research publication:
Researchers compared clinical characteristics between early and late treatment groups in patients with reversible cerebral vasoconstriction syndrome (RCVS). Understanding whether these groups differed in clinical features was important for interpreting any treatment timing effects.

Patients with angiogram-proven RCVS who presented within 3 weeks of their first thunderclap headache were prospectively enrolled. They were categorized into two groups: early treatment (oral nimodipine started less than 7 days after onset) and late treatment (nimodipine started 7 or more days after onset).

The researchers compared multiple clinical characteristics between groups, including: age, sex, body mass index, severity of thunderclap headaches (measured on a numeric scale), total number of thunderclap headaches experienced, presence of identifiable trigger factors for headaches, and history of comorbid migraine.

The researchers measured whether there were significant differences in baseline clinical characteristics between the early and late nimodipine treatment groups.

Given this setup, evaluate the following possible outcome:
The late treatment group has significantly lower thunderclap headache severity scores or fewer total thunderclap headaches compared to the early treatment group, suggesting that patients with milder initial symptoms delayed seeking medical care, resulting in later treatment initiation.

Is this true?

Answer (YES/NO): NO